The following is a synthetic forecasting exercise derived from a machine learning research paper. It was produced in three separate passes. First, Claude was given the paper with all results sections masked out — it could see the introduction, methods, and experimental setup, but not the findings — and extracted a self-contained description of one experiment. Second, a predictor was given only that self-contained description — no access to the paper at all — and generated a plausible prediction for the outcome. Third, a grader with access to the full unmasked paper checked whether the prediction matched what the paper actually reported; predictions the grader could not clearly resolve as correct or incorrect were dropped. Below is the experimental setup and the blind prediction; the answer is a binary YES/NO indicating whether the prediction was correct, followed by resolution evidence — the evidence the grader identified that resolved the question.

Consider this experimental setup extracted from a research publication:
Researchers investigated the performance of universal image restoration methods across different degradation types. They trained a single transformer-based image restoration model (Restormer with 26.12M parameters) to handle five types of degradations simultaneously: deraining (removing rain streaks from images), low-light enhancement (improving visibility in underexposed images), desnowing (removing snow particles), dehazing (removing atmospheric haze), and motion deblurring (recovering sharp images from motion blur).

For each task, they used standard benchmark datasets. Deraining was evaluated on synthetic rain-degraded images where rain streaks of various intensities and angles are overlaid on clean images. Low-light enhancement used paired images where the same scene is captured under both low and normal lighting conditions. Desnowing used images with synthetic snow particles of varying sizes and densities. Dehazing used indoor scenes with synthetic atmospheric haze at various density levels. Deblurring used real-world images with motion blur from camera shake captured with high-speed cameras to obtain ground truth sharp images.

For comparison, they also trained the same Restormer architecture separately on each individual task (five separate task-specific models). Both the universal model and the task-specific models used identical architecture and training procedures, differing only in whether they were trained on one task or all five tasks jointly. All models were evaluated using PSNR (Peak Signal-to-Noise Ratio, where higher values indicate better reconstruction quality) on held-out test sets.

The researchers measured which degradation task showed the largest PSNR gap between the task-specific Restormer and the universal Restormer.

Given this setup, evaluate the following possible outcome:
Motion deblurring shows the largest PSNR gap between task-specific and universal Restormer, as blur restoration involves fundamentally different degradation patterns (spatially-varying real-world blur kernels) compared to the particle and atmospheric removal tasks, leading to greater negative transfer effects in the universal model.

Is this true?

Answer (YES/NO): YES